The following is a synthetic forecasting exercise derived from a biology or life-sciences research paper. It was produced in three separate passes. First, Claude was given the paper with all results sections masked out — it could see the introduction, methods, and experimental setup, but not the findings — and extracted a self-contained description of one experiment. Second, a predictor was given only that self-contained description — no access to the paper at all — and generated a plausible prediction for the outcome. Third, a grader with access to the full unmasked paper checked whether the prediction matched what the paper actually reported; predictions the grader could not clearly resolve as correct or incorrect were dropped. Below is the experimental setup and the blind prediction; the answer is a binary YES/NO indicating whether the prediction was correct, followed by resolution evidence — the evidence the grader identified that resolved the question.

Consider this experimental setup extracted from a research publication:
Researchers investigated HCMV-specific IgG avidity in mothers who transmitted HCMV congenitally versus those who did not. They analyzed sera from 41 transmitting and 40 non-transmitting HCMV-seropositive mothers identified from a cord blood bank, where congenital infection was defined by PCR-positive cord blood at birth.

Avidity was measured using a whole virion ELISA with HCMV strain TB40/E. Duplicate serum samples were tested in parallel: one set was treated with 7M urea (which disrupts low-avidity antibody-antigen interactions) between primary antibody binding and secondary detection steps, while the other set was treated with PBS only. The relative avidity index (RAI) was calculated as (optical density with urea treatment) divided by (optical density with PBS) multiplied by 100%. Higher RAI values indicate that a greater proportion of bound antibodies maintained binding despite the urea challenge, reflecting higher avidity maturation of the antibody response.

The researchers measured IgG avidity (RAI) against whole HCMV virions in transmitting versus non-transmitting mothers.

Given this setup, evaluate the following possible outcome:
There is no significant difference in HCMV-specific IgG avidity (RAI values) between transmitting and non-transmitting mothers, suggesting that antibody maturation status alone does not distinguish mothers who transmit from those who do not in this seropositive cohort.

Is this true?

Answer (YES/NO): YES